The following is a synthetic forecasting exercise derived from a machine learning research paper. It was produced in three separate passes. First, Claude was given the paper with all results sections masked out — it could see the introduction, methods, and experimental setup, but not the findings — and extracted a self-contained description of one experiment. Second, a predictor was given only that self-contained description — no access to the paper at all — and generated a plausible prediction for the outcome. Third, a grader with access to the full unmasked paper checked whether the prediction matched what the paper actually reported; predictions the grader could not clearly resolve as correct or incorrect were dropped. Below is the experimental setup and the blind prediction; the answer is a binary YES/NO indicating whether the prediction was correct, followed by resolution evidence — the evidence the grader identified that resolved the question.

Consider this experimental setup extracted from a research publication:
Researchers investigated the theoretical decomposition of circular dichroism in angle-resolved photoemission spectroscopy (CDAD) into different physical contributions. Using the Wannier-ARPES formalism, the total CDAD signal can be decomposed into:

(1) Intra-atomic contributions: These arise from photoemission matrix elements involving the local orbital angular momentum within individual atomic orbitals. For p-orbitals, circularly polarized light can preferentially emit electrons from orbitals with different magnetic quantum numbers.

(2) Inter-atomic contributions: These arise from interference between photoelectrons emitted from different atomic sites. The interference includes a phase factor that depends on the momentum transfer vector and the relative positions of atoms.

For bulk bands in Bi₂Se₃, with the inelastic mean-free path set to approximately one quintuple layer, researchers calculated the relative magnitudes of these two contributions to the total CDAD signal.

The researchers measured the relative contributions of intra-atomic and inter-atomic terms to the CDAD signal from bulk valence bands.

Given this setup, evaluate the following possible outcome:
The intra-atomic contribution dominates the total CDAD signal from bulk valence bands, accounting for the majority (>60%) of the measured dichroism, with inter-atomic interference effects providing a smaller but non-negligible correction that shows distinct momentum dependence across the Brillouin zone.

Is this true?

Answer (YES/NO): NO